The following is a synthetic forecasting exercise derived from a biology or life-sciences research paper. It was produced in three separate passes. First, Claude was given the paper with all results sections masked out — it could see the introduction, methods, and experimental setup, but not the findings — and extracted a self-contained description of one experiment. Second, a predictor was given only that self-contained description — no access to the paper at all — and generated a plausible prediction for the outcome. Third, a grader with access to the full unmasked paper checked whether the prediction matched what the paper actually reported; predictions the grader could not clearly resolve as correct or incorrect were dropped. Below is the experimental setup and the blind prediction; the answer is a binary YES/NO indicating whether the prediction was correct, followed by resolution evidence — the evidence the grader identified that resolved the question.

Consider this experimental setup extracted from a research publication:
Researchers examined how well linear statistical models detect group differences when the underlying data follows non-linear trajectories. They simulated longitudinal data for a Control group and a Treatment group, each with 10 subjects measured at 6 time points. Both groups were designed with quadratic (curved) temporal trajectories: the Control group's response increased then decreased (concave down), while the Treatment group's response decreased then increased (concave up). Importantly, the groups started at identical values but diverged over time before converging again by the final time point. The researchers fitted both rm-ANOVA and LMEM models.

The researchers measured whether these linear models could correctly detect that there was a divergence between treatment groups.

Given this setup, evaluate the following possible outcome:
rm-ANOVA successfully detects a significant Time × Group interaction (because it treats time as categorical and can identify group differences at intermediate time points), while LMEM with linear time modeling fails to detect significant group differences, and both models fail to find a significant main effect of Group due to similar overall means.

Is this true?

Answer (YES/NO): NO